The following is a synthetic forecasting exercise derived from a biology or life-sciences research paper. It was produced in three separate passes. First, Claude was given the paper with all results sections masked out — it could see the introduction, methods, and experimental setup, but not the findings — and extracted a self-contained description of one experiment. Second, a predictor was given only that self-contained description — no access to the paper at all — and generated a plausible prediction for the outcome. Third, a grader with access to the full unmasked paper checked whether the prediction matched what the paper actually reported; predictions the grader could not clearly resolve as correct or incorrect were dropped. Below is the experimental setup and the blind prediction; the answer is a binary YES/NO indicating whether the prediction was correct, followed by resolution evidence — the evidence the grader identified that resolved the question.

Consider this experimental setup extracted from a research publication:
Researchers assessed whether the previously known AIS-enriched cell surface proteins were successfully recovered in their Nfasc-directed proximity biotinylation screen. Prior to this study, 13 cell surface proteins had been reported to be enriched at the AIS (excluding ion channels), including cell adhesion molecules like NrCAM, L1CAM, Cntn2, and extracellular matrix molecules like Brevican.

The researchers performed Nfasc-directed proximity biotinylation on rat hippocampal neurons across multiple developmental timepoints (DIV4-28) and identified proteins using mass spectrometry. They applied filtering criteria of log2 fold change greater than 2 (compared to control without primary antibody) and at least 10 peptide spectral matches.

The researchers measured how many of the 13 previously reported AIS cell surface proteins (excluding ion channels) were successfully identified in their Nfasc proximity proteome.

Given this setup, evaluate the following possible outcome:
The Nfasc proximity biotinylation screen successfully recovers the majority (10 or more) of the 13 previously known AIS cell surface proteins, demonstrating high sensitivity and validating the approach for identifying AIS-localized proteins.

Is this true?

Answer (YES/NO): YES